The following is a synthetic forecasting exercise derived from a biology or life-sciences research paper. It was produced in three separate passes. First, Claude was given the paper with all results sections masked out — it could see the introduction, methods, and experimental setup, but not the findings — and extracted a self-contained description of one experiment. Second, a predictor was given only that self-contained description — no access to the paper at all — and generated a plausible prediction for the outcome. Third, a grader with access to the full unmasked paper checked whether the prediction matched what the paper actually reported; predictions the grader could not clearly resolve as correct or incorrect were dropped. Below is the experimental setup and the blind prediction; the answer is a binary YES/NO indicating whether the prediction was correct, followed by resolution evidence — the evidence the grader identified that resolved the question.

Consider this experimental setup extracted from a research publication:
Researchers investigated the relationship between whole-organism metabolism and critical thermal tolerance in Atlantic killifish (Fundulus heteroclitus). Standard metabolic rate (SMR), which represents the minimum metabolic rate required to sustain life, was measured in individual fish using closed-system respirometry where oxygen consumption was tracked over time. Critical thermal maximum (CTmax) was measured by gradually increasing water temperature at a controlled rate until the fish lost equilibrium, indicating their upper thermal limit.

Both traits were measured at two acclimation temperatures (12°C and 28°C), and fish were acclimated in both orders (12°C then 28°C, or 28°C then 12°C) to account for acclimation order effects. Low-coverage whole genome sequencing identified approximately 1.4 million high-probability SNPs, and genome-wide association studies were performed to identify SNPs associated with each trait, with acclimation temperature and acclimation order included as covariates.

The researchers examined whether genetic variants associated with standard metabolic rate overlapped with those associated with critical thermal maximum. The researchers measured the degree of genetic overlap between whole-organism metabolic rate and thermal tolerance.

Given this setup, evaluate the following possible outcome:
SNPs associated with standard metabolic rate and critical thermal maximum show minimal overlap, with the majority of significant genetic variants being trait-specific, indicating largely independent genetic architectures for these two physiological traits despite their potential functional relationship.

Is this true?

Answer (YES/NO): NO